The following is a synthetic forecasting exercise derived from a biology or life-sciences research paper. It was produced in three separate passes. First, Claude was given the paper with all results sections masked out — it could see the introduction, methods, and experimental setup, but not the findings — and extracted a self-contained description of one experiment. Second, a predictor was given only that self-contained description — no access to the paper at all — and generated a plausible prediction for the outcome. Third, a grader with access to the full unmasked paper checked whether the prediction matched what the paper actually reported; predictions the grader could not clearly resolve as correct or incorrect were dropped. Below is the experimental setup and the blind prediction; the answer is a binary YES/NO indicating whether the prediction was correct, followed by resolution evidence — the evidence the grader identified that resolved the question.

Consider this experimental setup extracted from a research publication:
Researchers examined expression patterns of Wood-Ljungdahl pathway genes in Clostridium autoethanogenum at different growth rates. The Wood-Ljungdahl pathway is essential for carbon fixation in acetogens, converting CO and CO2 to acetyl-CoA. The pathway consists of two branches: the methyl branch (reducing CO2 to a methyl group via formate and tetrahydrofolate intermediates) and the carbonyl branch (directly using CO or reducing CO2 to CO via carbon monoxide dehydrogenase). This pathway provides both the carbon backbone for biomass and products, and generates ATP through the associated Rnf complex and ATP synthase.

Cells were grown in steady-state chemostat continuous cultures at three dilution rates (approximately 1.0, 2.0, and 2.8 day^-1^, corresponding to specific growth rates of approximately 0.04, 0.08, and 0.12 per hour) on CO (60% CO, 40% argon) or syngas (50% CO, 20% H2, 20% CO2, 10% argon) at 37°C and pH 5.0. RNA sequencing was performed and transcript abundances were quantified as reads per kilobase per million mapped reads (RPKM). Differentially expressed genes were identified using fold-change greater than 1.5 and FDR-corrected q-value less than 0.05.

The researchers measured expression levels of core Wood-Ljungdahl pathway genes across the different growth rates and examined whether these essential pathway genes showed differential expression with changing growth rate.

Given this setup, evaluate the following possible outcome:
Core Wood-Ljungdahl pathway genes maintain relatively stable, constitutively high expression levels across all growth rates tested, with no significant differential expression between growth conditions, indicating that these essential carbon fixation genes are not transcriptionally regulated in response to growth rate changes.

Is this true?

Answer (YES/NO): YES